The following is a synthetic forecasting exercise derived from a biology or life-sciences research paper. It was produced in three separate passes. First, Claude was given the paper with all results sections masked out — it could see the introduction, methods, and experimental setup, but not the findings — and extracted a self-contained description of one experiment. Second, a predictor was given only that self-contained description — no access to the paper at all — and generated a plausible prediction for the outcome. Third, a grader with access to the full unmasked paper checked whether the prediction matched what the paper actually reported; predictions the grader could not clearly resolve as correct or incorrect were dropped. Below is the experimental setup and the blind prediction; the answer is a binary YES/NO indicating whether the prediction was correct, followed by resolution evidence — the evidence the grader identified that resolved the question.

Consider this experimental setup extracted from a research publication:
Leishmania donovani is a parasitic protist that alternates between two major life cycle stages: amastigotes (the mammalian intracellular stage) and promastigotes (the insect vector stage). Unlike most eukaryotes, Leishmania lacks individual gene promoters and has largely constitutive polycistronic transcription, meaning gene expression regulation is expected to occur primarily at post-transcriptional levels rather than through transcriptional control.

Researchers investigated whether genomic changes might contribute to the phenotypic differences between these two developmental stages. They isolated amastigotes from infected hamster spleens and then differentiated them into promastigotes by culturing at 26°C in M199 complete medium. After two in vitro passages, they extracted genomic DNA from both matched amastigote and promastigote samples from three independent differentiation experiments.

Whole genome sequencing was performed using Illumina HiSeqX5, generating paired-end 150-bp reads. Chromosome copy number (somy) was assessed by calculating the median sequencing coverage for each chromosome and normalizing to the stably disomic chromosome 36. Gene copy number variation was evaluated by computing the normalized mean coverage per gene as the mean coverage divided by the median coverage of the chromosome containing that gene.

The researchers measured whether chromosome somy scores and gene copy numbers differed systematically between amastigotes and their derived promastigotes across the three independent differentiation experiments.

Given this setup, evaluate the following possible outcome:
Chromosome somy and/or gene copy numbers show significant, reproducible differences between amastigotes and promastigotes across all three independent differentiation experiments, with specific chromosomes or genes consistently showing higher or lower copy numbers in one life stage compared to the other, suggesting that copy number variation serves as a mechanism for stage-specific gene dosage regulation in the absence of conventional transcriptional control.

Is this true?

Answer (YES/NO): NO